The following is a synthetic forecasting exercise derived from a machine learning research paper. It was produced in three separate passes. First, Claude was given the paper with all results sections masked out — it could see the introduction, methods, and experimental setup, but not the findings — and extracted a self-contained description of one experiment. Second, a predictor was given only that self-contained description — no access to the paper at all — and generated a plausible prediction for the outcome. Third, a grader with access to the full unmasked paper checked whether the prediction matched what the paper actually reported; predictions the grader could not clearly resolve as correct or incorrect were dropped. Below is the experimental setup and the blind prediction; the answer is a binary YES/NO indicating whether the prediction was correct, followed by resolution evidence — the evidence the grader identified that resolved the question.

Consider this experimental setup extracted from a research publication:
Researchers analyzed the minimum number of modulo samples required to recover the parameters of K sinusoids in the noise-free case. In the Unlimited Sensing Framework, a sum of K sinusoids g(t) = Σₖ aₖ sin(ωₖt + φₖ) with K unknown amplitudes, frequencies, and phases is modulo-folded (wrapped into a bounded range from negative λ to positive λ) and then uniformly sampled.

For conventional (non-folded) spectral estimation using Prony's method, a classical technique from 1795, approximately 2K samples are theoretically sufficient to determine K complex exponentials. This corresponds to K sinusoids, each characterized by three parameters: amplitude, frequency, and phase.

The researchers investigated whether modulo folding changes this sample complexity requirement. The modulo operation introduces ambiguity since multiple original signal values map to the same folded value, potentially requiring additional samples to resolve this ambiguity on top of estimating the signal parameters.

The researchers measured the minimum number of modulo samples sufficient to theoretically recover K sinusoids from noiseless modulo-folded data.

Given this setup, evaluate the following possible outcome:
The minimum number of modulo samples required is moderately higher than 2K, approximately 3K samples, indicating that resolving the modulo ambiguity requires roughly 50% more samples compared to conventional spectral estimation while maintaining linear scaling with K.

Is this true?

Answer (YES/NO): NO